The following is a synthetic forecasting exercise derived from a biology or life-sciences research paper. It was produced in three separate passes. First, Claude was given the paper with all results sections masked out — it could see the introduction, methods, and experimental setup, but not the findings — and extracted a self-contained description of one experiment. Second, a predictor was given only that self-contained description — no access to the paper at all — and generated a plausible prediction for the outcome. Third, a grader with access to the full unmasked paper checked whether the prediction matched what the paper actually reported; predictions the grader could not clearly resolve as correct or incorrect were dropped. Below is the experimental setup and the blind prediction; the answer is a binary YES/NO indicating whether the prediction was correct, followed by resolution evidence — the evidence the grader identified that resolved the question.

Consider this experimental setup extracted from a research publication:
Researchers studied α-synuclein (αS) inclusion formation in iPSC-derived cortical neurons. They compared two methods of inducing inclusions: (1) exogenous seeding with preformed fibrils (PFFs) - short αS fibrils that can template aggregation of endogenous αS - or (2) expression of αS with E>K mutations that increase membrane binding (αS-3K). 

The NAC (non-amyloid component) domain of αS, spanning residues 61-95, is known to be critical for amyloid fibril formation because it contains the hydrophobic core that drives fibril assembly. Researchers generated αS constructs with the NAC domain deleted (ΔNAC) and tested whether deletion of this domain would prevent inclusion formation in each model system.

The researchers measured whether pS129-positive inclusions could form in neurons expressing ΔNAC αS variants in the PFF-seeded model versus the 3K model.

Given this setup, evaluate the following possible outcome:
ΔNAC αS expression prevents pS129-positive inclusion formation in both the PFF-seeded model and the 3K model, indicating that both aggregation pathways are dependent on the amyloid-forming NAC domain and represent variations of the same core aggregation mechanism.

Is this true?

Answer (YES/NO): NO